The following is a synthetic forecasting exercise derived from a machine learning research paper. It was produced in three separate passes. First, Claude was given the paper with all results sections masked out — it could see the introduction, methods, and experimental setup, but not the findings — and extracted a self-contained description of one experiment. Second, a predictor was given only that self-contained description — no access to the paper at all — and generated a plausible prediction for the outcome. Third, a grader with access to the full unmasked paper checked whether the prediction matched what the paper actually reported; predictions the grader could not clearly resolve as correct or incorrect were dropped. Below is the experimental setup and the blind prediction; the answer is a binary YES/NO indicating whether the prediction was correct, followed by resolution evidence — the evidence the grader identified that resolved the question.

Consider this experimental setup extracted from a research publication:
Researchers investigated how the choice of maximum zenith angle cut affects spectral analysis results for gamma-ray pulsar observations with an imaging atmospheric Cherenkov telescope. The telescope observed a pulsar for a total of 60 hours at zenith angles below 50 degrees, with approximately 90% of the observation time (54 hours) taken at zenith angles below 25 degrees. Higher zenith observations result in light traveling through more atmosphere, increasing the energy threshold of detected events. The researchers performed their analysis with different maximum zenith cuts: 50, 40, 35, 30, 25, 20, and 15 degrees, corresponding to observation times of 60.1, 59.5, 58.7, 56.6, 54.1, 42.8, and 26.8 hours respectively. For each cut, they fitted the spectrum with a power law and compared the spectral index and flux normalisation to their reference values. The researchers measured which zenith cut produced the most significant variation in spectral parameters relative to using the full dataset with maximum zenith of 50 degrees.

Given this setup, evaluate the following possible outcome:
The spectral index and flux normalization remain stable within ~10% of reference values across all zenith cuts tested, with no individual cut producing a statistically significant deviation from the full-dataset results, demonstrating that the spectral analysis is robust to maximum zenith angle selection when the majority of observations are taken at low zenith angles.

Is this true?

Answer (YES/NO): NO